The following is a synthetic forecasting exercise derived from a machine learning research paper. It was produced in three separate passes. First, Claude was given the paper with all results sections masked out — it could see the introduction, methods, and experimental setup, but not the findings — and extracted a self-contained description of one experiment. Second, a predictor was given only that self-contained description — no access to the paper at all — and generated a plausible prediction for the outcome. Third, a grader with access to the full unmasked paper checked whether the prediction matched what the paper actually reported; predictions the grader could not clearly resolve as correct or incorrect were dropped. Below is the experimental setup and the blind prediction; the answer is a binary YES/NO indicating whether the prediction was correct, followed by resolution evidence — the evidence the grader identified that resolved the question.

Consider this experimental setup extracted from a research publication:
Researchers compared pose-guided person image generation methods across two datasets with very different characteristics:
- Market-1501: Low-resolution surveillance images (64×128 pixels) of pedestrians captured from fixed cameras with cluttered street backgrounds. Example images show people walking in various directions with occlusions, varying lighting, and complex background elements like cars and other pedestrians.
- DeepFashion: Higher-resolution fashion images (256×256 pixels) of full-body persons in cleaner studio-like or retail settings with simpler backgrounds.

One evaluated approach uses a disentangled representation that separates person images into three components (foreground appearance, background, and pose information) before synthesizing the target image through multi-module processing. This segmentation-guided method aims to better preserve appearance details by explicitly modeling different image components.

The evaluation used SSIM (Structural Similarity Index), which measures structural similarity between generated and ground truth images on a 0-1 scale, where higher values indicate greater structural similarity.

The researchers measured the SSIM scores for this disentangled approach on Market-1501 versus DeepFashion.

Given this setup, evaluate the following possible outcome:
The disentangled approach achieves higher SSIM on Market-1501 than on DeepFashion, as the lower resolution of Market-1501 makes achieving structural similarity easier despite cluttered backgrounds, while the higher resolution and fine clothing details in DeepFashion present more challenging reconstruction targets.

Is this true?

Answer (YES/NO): NO